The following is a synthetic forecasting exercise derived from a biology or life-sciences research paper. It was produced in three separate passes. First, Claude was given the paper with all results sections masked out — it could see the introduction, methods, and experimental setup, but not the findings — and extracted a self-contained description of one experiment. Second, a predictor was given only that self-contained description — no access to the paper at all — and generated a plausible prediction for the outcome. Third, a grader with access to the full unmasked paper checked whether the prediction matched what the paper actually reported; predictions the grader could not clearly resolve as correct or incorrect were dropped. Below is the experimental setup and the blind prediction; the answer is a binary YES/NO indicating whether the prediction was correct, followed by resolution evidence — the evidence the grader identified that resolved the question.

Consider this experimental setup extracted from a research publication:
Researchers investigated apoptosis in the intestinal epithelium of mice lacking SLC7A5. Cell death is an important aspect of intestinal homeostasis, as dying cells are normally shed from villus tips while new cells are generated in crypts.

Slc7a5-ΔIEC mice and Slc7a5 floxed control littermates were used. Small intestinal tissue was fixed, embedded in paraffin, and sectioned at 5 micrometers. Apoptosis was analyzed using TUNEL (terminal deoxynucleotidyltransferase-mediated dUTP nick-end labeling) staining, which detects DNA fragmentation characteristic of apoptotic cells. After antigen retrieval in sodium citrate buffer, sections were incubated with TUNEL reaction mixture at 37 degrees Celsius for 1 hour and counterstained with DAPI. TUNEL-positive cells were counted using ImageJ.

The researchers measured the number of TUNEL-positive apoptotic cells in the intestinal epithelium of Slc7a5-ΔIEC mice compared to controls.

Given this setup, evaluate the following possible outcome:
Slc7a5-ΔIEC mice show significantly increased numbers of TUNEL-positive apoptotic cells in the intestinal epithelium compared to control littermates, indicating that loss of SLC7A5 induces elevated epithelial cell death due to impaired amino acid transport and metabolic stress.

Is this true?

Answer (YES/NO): YES